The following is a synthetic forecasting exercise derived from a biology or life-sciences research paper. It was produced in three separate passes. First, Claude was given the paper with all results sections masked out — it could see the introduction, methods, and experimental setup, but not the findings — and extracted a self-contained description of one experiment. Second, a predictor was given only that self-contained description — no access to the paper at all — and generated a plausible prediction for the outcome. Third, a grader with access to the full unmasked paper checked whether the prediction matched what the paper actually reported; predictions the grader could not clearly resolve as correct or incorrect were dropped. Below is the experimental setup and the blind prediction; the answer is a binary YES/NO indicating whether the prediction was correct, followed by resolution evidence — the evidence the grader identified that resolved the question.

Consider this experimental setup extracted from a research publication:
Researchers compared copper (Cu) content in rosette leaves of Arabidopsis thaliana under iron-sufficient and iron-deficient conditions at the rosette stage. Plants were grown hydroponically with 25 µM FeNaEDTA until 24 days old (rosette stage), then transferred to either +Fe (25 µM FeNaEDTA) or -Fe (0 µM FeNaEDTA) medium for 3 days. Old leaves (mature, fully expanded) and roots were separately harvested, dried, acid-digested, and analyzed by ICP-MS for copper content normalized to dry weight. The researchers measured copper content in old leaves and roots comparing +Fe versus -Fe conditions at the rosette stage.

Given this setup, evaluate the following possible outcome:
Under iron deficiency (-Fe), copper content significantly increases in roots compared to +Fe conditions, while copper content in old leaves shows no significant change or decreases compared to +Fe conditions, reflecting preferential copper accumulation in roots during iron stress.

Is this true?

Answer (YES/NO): NO